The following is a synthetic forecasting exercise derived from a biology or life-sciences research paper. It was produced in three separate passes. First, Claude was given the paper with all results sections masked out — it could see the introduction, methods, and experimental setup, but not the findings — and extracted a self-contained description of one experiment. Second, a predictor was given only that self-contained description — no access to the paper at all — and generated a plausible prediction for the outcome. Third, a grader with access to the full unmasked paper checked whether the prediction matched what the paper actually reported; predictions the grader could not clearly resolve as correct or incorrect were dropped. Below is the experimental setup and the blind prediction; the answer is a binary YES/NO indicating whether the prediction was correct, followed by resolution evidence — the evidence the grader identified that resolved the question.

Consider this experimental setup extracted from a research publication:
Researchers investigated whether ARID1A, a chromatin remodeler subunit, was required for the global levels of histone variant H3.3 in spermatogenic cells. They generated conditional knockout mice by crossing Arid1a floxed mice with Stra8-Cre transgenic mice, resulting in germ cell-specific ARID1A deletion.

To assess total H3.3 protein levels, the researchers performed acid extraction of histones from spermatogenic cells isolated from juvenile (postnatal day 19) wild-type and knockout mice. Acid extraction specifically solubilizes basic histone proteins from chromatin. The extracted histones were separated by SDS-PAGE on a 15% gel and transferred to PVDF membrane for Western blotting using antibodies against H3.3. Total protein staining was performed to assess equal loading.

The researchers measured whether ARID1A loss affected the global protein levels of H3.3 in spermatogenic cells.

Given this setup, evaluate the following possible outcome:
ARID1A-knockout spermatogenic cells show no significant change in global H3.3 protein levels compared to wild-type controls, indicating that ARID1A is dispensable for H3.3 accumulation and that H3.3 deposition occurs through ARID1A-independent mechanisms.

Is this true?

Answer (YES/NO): YES